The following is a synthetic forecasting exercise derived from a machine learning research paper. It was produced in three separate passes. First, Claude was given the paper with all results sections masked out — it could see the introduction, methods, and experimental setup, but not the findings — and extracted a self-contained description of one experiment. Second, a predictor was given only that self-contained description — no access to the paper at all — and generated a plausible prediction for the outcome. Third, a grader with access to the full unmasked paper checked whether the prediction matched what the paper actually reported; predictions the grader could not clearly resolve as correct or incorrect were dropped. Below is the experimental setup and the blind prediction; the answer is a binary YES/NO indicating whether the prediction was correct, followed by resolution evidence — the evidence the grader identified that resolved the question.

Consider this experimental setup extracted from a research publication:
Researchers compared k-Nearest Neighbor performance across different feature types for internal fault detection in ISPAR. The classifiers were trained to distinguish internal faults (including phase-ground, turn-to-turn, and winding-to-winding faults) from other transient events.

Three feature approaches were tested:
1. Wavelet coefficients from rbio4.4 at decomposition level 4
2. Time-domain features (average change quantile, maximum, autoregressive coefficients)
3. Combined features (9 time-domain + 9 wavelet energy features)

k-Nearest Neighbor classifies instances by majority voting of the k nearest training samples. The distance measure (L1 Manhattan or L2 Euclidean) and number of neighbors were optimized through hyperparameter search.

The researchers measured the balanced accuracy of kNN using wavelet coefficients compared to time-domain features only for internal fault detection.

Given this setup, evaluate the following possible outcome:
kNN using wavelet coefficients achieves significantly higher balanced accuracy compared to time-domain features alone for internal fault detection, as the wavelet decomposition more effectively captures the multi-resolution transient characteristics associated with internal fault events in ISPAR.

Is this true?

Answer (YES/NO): YES